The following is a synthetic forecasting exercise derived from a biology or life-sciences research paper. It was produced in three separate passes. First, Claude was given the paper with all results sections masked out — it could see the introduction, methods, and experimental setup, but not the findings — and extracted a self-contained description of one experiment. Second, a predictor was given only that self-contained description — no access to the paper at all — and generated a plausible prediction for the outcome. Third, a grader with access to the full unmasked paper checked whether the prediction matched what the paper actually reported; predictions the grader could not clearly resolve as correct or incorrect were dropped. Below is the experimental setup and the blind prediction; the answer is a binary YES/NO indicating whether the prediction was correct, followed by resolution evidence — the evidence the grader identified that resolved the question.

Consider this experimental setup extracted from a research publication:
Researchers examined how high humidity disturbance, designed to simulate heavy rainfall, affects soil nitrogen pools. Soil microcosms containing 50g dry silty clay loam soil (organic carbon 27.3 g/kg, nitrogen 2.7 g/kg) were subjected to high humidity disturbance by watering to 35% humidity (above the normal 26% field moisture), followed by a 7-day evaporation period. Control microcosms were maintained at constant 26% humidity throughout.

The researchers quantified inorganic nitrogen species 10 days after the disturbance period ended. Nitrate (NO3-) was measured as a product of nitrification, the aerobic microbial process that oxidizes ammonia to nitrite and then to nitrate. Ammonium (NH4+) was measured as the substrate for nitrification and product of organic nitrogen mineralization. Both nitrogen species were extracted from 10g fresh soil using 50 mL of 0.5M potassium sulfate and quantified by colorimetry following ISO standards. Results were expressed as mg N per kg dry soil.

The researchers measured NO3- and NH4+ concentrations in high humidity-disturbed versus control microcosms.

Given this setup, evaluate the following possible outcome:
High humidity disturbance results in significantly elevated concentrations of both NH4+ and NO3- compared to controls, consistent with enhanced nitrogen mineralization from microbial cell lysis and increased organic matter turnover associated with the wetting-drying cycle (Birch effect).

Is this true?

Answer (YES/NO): NO